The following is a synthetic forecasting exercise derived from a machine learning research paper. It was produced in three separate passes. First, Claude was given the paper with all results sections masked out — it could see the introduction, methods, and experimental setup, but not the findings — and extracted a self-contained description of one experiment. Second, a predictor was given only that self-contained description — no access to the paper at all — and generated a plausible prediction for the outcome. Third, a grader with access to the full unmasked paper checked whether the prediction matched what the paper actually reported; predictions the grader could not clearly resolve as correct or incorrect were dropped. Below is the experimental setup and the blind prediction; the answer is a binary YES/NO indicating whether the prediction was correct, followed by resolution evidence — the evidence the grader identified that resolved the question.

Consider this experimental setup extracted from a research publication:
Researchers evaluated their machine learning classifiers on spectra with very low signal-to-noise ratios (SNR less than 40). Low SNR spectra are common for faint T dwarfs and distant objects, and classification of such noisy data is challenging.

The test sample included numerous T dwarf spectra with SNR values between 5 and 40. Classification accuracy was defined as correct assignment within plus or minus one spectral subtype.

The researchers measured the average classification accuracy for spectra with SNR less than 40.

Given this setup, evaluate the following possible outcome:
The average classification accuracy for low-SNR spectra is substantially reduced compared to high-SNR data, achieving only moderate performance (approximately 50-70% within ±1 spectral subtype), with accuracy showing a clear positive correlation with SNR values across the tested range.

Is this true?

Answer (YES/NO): NO